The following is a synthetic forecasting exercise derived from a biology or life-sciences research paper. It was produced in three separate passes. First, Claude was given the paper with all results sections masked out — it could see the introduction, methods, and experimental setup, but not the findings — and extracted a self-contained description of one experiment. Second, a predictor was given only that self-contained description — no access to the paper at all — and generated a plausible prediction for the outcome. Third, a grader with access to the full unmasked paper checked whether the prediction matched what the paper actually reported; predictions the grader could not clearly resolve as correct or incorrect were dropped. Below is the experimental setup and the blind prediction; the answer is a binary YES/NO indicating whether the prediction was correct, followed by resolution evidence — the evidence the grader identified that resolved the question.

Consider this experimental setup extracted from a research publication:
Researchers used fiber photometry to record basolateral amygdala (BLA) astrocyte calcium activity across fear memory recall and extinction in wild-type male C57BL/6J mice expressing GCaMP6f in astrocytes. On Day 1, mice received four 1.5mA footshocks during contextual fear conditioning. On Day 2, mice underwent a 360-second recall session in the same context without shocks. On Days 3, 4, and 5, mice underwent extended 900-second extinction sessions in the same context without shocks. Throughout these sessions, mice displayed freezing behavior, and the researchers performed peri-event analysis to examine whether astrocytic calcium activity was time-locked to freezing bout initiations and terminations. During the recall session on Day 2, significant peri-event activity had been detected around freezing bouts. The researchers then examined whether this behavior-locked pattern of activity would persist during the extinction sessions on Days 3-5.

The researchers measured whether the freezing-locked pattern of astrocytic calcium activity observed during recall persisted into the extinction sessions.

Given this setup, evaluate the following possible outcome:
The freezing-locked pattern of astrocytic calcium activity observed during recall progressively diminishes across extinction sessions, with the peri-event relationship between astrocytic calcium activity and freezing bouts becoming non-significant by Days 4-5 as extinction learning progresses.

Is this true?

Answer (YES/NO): NO